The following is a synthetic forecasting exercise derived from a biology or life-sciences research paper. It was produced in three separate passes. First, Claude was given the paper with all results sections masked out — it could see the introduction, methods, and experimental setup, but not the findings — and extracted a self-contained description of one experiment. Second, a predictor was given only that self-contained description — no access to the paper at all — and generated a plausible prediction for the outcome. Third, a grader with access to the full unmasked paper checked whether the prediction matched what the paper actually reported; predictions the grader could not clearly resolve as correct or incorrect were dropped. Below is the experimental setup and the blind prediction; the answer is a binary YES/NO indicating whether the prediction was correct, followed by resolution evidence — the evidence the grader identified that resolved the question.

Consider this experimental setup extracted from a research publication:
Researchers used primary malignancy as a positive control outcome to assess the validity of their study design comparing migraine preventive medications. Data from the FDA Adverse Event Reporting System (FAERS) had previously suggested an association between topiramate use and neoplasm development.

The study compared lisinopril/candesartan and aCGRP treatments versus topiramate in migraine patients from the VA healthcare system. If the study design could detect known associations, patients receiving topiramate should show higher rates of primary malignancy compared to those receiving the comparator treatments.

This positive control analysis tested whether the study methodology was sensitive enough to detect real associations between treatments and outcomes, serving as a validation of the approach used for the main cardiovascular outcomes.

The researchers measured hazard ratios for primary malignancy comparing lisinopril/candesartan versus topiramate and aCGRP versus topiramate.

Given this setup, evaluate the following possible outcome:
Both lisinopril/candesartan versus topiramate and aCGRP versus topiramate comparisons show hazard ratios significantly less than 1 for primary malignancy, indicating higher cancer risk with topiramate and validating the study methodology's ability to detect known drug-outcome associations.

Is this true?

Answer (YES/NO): NO